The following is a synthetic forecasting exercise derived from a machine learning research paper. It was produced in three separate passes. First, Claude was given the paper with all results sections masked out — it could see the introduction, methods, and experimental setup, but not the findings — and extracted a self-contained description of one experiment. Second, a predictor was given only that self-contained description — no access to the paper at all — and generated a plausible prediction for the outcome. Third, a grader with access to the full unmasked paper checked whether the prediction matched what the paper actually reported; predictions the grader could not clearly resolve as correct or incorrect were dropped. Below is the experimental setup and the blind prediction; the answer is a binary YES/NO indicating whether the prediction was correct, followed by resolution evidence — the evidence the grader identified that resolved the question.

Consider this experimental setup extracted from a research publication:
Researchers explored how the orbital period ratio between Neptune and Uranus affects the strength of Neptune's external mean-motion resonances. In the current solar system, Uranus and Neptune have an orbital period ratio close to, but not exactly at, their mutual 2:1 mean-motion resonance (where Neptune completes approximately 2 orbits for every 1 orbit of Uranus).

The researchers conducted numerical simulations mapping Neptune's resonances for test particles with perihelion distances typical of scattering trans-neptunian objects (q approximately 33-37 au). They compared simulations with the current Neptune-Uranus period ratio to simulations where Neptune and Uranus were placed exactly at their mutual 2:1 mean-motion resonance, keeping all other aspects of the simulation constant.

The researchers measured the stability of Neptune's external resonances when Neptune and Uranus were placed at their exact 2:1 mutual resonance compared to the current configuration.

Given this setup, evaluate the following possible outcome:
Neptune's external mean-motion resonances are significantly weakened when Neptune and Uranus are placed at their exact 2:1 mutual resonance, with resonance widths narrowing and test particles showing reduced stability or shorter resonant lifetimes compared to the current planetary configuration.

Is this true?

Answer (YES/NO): YES